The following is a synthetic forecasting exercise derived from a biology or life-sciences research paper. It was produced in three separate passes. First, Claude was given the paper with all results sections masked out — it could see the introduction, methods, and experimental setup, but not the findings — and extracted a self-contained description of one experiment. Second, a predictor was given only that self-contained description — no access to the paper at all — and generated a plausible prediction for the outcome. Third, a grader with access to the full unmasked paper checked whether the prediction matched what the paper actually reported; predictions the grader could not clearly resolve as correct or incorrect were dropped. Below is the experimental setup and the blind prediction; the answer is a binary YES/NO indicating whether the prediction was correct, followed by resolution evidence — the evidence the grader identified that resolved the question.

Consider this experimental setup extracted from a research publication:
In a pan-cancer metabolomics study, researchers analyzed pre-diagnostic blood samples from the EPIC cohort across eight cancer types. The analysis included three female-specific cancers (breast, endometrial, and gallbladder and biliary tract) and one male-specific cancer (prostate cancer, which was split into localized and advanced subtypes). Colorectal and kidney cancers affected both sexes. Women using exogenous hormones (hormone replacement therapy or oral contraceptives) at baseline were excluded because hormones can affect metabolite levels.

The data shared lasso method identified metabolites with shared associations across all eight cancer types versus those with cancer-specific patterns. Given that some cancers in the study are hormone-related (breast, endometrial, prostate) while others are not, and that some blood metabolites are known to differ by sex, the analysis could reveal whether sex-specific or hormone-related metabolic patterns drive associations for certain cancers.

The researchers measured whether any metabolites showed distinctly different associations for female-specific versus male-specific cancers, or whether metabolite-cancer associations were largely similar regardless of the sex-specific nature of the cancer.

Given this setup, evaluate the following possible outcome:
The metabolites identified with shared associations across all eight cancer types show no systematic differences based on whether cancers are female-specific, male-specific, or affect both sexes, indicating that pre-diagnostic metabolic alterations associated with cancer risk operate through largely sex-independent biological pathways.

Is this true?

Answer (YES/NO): YES